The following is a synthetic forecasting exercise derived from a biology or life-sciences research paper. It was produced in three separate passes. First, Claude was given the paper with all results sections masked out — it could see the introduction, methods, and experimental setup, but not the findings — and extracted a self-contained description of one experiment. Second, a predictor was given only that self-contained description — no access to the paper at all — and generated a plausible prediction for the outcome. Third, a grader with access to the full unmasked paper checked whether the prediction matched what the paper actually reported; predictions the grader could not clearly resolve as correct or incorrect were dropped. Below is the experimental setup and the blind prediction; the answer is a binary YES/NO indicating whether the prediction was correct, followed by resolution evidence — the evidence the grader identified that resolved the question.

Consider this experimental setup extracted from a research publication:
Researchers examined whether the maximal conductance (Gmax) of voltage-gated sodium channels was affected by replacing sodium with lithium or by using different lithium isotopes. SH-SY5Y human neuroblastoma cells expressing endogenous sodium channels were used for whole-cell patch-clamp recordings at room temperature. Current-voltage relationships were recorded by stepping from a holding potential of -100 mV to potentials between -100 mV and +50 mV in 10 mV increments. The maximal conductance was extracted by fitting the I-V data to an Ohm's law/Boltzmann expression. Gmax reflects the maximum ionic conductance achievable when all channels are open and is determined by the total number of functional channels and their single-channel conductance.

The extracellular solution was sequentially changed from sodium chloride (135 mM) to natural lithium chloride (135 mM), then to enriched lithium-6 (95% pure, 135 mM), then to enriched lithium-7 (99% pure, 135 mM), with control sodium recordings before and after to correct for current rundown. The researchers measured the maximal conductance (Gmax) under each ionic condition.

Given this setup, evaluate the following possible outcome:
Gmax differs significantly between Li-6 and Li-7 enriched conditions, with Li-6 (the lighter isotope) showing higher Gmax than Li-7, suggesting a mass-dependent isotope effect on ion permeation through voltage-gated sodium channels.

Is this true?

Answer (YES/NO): NO